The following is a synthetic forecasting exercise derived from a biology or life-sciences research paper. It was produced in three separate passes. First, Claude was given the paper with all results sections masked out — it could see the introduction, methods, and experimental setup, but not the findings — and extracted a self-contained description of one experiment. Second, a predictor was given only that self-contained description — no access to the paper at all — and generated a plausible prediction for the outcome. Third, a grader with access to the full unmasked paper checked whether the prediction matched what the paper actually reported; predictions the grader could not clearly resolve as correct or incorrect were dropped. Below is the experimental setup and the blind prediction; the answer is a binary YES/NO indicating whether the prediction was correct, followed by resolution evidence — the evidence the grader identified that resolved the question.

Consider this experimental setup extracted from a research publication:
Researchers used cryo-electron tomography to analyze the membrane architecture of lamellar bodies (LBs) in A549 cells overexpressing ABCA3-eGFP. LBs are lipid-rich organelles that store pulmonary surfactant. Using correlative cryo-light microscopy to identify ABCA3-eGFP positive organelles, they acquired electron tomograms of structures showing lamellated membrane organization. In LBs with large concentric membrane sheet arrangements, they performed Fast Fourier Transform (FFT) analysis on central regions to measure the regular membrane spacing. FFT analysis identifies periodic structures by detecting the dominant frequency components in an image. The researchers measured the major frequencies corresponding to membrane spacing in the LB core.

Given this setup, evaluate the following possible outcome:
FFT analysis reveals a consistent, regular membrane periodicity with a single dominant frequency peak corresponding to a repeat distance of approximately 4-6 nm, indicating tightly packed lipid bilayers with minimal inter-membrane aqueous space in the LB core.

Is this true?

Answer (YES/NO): NO